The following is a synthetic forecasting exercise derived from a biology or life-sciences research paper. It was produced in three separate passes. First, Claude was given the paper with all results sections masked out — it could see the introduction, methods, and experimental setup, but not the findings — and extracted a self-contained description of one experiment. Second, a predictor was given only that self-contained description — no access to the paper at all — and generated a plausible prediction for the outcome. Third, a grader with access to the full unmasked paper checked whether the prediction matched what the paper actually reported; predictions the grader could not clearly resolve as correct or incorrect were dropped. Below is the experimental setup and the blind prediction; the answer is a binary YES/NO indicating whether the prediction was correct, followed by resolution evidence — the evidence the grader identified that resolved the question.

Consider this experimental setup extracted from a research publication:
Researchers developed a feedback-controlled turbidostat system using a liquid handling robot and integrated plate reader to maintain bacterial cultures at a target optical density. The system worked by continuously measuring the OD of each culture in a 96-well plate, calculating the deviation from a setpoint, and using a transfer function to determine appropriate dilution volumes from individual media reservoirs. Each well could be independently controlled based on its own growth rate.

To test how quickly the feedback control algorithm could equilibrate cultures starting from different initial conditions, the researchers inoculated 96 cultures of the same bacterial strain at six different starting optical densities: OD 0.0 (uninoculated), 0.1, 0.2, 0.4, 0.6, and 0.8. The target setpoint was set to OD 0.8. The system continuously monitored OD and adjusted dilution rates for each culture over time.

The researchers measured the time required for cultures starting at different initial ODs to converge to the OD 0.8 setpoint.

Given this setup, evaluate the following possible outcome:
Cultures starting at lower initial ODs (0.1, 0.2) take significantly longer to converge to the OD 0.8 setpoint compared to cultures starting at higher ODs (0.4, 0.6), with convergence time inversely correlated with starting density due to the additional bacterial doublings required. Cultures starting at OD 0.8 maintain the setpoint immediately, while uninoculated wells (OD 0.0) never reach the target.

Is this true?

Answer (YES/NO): NO